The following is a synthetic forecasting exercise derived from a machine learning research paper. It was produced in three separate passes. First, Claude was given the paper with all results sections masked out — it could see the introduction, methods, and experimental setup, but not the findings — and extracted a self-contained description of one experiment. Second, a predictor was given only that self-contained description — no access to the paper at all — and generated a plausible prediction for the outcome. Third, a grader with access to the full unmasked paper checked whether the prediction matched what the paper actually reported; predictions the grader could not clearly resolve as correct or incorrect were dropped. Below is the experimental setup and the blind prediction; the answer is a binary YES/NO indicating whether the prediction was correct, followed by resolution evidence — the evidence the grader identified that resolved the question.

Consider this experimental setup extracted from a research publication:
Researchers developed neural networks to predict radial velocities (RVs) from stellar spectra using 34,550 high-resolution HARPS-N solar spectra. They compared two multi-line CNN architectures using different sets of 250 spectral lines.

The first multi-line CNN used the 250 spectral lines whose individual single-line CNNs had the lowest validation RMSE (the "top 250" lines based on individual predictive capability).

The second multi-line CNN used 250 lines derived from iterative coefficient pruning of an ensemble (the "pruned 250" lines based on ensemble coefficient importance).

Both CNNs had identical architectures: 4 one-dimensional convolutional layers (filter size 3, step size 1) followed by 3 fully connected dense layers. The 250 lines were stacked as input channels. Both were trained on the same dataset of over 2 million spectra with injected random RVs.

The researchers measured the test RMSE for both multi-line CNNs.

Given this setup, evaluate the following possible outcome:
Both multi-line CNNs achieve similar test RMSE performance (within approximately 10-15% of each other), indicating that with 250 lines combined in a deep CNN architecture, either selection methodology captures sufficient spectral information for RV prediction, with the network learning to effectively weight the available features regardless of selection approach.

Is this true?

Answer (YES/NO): NO